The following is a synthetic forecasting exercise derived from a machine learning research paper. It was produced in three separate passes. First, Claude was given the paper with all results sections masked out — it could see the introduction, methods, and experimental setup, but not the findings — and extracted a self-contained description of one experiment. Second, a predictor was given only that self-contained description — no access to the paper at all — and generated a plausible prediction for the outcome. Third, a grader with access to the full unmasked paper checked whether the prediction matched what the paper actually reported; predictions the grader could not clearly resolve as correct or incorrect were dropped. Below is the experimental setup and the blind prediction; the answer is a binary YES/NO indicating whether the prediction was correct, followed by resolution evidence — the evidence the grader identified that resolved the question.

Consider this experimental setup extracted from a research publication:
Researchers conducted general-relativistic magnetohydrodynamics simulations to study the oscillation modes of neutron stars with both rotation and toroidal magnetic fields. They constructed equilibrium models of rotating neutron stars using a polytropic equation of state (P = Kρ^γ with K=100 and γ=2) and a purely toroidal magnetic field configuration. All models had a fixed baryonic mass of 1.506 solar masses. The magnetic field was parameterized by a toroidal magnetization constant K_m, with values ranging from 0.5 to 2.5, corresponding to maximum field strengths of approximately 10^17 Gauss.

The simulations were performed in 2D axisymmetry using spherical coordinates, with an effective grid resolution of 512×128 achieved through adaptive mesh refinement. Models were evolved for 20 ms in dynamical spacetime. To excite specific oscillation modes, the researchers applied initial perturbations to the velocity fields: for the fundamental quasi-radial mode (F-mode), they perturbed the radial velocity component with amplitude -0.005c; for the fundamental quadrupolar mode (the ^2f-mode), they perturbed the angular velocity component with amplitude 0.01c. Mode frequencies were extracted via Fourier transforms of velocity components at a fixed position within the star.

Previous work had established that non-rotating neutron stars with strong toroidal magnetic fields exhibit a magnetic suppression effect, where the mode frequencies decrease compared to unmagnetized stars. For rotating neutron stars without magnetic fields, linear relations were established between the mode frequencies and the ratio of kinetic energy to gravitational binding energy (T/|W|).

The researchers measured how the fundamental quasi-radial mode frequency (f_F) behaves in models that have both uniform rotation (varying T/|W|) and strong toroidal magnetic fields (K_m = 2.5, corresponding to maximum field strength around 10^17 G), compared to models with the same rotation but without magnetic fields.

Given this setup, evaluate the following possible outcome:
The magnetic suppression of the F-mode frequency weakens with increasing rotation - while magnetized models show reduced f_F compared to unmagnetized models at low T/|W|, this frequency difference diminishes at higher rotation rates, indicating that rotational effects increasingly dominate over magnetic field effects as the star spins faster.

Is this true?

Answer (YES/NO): NO